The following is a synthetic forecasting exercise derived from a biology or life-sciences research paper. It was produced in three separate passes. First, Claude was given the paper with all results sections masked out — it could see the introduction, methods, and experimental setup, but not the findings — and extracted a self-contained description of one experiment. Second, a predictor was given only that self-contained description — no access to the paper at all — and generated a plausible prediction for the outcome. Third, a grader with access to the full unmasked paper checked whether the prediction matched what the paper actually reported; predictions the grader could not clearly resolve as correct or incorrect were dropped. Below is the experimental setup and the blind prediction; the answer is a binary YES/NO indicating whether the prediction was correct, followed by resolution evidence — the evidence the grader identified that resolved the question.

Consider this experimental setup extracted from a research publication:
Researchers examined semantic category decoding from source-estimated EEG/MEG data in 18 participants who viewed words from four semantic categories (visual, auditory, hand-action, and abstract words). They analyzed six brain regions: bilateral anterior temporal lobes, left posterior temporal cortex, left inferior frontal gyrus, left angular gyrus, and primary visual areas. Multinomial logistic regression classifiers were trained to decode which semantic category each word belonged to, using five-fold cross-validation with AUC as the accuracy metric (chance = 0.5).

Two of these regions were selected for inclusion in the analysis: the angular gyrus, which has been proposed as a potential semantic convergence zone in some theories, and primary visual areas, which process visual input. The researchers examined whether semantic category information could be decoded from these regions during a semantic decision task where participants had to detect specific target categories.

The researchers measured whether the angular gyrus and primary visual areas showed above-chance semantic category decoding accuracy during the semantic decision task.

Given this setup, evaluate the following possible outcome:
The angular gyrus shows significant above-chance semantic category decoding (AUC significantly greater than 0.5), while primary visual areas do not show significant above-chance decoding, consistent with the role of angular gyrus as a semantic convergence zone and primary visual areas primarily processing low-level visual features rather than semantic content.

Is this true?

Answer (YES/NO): NO